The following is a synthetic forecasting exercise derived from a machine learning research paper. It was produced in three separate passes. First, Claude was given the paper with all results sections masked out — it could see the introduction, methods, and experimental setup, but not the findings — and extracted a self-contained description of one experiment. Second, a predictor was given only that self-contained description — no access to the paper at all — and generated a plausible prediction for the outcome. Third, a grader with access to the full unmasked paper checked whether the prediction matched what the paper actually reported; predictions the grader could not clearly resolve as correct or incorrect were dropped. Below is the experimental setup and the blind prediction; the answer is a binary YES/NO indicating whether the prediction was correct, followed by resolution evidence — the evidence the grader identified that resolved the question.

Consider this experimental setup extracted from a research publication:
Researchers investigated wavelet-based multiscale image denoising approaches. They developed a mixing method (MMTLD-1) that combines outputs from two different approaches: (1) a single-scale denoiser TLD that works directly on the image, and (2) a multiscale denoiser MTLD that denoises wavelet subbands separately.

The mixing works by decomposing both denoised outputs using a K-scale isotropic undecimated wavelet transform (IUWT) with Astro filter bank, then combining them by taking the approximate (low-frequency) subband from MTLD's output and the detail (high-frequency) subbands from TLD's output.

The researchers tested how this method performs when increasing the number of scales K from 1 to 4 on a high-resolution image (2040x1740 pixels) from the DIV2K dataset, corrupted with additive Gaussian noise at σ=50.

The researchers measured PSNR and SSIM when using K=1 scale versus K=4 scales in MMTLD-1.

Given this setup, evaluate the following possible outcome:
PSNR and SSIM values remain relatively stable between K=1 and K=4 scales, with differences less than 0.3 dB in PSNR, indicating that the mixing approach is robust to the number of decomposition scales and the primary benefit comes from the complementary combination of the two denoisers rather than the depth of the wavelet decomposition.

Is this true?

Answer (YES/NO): NO